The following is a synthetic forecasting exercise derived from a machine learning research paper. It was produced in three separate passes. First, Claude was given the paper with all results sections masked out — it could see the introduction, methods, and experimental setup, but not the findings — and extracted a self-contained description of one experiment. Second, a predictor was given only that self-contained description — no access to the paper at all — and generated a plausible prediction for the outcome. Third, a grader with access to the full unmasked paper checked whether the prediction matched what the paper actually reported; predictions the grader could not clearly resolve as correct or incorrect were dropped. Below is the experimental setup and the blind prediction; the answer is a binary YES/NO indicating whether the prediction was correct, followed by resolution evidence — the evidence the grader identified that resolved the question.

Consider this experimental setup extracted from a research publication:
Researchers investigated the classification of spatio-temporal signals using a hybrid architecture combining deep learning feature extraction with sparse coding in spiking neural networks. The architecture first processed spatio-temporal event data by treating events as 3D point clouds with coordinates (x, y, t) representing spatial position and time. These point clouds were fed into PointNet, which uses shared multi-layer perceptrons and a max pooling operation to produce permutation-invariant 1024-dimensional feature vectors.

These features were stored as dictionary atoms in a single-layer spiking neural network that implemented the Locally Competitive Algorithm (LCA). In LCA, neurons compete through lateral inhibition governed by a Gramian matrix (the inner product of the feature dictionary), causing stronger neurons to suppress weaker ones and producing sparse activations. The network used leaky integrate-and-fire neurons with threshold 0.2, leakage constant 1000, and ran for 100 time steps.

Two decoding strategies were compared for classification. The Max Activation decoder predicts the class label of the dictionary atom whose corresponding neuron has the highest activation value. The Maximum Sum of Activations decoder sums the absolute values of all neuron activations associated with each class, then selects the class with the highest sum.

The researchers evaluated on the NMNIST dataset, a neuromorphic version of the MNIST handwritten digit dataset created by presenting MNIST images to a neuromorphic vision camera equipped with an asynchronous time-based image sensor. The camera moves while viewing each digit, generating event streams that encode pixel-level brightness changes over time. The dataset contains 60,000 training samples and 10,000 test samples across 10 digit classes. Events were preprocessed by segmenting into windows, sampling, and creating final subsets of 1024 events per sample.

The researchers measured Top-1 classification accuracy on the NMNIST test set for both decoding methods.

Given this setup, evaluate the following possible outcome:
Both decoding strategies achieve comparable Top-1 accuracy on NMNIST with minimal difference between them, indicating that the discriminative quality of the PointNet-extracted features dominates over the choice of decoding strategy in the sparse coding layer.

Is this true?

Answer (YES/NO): NO